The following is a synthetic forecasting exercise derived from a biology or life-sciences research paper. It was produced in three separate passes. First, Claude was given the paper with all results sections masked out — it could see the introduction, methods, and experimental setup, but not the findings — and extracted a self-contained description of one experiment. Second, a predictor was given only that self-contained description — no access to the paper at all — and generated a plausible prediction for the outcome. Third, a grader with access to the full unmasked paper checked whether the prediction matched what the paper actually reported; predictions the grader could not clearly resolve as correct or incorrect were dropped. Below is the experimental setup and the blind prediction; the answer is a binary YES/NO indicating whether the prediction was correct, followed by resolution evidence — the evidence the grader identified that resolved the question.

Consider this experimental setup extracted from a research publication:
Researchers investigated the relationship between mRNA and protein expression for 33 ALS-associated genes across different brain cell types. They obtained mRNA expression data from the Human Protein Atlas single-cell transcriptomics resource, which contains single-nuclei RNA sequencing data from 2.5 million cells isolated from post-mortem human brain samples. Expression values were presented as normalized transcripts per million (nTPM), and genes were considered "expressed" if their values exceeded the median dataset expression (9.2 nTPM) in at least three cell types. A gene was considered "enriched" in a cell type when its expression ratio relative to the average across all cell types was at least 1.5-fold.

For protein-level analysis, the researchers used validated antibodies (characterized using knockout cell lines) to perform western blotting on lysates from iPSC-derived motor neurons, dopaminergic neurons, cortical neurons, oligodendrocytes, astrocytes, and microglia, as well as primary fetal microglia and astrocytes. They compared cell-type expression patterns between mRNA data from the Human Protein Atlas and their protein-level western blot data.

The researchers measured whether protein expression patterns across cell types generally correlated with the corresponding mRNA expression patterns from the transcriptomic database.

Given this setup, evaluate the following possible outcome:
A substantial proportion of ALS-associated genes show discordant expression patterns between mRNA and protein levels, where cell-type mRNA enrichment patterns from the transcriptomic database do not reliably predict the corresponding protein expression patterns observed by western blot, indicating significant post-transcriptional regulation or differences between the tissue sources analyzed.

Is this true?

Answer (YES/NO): YES